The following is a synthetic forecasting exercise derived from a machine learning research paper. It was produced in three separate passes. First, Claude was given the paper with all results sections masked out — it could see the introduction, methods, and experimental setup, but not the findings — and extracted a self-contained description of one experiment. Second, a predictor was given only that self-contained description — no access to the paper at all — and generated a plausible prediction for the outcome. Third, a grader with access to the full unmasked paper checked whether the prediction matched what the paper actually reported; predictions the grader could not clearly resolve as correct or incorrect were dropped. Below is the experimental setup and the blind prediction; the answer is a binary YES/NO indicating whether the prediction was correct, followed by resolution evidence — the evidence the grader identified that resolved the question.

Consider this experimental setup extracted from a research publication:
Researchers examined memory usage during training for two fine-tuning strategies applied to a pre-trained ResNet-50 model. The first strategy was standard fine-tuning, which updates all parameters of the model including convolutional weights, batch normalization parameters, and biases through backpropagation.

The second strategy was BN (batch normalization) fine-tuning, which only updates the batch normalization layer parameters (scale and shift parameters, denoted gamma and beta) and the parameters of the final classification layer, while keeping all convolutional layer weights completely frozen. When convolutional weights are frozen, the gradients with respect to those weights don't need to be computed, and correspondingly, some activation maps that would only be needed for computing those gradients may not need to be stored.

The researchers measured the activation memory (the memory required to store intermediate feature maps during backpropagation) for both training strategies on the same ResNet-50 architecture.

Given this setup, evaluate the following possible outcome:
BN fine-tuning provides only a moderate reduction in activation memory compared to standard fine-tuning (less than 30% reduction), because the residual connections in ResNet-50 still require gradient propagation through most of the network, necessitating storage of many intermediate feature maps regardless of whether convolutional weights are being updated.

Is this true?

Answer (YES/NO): NO